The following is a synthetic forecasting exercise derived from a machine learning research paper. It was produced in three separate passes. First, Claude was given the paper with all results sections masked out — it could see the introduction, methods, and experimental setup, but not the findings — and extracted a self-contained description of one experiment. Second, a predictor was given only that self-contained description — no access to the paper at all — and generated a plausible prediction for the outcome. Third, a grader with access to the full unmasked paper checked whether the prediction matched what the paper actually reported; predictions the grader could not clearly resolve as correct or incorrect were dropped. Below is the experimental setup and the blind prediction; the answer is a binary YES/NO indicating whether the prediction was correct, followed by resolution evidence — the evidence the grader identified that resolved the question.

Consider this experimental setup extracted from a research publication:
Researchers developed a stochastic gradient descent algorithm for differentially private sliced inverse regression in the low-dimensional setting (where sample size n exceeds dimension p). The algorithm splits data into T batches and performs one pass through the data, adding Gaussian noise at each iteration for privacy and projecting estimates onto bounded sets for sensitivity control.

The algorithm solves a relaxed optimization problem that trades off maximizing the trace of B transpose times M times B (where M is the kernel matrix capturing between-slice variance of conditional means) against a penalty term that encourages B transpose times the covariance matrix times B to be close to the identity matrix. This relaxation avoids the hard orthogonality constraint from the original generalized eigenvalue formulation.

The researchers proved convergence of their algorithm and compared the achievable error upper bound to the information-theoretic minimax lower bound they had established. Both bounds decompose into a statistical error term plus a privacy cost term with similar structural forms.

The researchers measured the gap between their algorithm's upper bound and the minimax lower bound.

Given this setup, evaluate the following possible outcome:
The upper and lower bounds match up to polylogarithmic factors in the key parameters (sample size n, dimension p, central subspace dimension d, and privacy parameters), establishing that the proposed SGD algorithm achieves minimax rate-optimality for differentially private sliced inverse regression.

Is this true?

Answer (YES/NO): YES